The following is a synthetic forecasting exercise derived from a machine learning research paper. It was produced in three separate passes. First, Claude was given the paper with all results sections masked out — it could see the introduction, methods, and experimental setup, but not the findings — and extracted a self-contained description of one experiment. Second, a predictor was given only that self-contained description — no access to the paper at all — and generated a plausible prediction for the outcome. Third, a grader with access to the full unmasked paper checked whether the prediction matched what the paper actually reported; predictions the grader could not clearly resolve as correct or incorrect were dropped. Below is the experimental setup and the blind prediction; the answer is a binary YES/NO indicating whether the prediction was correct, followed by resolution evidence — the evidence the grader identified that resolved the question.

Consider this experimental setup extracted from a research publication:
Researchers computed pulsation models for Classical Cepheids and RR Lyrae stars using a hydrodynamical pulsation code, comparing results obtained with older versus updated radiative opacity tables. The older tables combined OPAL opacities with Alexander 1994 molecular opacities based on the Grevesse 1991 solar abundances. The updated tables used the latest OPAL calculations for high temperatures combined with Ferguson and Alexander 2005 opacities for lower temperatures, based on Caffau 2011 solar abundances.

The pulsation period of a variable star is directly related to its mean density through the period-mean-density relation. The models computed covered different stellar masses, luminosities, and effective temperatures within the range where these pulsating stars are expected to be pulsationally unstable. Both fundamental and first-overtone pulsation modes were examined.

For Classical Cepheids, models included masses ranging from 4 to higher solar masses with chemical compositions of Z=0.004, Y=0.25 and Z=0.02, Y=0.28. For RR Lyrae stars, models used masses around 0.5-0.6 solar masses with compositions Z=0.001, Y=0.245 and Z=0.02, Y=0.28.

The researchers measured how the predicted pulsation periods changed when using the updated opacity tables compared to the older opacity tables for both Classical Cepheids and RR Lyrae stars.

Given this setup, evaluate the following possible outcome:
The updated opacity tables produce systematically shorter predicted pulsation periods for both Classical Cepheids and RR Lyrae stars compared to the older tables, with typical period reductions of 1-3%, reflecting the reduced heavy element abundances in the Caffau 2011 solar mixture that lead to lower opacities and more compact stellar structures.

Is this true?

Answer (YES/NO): NO